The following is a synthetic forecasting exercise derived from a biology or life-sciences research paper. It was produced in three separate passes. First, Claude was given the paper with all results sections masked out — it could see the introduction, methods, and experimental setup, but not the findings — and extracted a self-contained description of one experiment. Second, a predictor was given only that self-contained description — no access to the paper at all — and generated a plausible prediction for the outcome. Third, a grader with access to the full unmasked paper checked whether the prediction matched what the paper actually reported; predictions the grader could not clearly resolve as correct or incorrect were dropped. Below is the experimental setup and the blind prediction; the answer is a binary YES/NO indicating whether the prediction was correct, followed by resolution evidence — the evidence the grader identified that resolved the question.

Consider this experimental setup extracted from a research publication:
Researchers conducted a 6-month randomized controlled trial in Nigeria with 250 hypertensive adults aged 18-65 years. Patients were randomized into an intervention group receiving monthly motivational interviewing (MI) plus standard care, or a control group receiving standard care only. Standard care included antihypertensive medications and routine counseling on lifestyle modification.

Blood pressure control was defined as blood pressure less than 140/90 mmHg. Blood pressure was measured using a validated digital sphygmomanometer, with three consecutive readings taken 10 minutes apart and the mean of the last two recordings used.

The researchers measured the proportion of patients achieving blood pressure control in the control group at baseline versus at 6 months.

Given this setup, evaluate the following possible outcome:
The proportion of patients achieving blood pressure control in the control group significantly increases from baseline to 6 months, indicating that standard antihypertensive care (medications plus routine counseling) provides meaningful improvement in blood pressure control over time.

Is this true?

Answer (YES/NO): YES